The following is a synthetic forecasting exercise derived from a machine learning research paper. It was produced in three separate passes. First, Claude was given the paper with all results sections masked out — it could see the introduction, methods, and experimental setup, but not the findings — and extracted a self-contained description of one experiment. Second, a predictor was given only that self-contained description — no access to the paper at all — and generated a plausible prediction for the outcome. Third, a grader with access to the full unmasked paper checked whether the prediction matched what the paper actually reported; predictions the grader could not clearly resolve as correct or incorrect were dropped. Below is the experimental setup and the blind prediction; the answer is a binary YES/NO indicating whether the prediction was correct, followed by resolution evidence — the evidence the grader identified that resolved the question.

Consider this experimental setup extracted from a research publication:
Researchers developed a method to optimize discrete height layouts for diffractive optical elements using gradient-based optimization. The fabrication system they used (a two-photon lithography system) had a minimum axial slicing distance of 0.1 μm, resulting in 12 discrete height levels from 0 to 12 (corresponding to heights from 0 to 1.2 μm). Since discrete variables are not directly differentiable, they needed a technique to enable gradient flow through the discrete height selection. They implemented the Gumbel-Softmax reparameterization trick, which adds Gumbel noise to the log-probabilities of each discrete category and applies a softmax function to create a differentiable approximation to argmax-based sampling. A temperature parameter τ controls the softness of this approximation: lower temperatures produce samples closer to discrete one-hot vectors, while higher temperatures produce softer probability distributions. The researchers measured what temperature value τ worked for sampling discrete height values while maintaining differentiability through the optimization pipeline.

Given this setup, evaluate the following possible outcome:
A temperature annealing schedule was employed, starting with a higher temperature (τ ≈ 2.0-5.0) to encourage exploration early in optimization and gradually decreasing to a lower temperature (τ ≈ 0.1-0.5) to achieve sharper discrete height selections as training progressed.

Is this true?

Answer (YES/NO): NO